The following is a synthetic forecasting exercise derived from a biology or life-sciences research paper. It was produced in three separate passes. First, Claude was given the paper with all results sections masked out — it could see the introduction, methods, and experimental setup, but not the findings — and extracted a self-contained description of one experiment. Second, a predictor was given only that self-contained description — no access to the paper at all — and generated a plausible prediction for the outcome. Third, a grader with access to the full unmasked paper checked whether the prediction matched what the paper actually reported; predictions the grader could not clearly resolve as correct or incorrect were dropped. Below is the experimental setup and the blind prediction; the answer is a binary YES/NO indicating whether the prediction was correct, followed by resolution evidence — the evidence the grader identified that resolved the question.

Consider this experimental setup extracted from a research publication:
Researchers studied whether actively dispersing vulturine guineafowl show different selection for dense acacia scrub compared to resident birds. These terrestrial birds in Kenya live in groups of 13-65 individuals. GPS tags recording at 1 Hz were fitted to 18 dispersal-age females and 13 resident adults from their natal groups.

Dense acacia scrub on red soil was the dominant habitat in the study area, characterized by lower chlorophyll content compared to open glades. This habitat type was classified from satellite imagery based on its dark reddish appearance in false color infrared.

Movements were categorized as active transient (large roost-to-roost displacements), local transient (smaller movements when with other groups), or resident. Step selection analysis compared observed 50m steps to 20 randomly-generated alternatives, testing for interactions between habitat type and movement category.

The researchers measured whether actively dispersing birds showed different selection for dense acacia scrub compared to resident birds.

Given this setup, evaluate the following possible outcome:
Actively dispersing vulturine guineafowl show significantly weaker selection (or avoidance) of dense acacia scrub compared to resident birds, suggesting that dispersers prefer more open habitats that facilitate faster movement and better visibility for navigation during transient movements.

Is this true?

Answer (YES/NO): NO